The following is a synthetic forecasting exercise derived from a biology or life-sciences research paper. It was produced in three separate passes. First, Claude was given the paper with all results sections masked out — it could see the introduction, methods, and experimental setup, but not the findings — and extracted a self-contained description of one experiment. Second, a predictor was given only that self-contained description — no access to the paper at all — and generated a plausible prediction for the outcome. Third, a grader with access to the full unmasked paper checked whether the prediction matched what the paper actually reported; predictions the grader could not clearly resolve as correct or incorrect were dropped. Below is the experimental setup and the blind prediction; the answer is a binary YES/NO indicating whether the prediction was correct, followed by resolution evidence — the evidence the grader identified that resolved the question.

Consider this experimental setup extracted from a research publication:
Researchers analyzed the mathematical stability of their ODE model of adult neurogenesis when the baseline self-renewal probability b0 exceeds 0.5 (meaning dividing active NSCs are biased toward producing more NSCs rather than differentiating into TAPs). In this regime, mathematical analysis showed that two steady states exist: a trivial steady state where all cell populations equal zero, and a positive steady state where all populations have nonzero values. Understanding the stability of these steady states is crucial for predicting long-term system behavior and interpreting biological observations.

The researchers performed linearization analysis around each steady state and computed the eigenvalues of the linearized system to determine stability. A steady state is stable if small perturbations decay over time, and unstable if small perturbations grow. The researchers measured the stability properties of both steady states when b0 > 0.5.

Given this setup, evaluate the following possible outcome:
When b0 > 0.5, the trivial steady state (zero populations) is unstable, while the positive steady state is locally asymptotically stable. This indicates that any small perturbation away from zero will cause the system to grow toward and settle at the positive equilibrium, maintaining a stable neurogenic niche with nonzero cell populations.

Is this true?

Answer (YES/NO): YES